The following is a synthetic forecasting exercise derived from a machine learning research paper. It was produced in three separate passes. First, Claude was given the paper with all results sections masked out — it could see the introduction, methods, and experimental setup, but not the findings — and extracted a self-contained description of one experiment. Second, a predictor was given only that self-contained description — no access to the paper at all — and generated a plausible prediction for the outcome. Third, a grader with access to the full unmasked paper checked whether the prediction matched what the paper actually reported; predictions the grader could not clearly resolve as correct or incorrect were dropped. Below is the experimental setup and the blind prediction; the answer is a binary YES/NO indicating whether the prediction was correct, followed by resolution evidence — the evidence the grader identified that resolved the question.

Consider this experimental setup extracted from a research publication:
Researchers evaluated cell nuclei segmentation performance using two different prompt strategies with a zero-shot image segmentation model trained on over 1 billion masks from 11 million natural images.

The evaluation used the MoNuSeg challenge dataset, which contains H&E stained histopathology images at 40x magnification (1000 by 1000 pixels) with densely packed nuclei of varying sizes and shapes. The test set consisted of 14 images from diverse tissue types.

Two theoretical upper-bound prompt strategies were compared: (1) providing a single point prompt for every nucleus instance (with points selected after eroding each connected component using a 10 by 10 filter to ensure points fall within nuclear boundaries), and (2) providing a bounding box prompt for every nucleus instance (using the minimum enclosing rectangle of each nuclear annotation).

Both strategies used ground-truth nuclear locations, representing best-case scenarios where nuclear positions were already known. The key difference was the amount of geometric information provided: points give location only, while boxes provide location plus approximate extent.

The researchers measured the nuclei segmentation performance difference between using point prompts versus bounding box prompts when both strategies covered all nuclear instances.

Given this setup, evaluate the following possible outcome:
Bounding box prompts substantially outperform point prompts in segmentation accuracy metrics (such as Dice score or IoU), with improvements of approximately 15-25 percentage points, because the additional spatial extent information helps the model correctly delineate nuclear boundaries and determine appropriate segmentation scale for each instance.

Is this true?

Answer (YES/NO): YES